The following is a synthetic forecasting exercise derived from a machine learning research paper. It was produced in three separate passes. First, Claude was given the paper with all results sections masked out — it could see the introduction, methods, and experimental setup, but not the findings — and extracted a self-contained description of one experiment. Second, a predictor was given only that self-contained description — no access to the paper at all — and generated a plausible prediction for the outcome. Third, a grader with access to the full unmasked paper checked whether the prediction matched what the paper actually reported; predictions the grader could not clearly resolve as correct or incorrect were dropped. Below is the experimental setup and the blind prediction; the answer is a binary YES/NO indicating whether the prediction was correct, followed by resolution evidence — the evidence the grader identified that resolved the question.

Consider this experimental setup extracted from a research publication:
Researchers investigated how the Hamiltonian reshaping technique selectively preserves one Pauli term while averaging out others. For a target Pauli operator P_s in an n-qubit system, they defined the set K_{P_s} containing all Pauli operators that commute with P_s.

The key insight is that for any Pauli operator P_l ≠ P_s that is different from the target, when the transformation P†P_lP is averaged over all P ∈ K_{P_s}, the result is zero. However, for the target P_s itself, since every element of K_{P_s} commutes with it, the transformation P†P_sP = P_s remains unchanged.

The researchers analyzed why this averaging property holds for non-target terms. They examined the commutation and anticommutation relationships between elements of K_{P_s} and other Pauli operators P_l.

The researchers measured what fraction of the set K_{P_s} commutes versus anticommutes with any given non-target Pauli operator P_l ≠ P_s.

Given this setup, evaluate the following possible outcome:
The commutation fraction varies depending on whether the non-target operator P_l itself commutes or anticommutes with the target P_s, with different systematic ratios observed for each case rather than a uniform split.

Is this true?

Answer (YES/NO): NO